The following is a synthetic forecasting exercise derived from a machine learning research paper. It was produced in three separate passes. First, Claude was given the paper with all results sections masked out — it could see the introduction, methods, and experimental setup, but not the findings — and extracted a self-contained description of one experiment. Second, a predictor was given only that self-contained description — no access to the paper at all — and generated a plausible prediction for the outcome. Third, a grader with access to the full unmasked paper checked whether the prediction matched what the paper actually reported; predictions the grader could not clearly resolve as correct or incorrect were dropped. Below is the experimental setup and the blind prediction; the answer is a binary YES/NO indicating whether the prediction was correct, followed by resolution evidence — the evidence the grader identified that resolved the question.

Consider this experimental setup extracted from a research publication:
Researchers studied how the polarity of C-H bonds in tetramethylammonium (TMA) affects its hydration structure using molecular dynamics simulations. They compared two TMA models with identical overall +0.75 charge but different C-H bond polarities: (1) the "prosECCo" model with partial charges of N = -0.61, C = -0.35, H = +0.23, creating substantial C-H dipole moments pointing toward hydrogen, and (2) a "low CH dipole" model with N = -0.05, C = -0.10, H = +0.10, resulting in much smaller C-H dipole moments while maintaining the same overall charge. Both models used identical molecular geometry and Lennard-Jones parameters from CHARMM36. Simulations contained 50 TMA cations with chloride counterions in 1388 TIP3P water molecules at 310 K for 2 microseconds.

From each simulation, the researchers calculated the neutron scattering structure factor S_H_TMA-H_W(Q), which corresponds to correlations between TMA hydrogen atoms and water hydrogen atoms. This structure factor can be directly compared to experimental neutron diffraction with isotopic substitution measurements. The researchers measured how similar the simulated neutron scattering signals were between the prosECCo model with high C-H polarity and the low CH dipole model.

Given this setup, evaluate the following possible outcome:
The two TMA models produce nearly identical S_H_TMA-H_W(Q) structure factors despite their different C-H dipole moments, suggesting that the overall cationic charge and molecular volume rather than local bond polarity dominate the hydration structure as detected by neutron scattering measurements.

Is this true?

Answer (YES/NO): NO